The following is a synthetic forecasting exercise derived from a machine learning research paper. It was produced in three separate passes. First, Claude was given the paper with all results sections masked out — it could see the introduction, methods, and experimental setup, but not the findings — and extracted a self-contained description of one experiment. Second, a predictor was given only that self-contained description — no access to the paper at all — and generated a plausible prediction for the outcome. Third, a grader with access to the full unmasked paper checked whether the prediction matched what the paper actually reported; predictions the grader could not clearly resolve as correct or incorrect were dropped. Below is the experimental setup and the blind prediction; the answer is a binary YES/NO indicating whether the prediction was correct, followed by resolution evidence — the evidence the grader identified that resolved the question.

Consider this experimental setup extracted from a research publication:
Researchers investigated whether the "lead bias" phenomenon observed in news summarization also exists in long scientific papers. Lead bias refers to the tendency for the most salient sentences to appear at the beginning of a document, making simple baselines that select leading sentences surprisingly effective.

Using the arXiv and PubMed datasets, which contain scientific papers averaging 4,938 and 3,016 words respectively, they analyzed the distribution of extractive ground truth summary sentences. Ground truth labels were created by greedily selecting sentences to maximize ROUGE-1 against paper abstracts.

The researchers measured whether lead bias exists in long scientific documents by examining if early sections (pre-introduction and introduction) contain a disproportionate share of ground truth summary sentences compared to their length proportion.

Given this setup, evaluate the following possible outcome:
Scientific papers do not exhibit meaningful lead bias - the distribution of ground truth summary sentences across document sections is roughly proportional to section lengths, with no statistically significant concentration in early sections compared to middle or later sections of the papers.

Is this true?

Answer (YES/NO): NO